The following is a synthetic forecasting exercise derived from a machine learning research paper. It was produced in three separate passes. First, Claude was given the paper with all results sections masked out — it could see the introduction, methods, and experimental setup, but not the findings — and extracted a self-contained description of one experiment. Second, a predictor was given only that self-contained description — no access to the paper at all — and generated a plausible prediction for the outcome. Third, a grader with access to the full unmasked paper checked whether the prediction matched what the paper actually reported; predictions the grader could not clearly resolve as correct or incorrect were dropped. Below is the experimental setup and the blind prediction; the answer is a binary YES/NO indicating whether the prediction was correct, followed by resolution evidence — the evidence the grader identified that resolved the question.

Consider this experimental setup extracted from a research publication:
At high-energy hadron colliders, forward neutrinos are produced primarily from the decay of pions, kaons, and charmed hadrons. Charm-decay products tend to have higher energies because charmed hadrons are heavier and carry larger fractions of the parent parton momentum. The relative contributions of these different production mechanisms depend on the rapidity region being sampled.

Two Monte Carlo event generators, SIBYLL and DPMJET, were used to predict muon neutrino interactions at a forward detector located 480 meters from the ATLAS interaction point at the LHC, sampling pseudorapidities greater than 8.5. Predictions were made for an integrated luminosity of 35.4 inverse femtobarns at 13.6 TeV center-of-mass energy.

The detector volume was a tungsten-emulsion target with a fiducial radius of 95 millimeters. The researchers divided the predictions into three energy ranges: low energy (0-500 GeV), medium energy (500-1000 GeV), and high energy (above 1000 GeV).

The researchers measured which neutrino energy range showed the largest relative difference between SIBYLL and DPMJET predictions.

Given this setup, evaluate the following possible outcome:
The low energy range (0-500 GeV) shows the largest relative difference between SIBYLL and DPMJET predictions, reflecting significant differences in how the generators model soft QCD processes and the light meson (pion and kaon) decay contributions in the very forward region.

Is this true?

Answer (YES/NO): NO